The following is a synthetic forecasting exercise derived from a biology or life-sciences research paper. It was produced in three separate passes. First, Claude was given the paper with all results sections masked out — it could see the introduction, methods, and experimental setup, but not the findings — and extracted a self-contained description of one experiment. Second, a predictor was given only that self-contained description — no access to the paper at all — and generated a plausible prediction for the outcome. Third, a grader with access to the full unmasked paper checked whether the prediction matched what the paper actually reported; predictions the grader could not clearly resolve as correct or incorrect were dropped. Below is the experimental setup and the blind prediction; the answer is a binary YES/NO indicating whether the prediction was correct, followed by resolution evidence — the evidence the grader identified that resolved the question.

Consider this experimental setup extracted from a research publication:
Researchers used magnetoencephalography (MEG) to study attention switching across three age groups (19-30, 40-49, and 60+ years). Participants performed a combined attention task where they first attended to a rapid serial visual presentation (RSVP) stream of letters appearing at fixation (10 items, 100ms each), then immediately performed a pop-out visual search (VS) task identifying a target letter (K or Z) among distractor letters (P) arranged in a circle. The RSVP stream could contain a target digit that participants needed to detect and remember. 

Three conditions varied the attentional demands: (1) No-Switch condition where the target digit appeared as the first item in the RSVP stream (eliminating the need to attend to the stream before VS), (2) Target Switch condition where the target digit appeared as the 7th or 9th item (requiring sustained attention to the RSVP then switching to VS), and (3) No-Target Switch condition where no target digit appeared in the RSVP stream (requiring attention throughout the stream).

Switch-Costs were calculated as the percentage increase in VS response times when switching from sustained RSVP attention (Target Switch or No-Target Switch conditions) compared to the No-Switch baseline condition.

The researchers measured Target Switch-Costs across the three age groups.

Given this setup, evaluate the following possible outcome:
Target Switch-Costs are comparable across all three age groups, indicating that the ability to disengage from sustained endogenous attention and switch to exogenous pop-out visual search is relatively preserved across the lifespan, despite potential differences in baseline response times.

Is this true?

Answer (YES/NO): NO